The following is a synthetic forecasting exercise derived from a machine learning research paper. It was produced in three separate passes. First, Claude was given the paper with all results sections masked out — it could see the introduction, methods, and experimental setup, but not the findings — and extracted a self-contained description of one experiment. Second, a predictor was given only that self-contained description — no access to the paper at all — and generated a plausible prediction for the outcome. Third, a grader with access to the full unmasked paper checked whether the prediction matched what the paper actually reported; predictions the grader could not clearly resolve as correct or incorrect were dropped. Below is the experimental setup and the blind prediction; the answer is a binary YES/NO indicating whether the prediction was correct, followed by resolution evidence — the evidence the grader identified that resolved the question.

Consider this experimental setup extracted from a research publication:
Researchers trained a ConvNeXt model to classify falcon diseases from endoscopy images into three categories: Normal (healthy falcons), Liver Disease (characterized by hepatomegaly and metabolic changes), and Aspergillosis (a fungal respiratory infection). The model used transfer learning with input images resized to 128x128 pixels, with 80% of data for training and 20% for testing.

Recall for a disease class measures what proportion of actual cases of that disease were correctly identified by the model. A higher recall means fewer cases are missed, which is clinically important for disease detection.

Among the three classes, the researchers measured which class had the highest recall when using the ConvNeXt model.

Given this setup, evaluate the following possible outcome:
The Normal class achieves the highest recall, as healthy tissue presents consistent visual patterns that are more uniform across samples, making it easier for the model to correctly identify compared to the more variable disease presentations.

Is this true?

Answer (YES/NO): NO